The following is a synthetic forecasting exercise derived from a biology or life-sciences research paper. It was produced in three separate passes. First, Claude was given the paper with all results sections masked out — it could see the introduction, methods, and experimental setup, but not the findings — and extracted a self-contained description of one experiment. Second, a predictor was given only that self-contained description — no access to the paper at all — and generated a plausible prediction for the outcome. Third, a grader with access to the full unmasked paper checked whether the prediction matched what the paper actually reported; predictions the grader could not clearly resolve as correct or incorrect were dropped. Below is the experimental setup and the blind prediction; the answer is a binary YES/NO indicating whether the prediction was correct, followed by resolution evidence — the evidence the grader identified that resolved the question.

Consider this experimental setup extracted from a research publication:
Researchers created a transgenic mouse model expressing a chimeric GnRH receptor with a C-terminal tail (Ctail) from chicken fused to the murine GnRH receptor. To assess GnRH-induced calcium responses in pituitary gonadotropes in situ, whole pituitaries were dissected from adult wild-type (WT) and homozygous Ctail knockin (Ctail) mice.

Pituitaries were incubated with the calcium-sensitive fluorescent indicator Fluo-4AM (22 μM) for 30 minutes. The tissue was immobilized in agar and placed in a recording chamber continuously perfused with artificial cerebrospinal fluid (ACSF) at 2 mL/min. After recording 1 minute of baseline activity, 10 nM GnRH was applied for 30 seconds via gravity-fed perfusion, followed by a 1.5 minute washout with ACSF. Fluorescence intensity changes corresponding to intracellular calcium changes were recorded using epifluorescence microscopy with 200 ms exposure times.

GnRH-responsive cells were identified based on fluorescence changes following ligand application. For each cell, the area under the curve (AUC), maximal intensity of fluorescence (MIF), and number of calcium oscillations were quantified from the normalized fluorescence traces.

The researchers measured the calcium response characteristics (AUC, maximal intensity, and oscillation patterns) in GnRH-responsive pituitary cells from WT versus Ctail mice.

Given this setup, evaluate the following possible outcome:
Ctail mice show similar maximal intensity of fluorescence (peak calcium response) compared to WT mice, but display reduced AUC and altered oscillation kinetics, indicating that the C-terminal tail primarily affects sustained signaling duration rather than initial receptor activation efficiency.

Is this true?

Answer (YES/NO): NO